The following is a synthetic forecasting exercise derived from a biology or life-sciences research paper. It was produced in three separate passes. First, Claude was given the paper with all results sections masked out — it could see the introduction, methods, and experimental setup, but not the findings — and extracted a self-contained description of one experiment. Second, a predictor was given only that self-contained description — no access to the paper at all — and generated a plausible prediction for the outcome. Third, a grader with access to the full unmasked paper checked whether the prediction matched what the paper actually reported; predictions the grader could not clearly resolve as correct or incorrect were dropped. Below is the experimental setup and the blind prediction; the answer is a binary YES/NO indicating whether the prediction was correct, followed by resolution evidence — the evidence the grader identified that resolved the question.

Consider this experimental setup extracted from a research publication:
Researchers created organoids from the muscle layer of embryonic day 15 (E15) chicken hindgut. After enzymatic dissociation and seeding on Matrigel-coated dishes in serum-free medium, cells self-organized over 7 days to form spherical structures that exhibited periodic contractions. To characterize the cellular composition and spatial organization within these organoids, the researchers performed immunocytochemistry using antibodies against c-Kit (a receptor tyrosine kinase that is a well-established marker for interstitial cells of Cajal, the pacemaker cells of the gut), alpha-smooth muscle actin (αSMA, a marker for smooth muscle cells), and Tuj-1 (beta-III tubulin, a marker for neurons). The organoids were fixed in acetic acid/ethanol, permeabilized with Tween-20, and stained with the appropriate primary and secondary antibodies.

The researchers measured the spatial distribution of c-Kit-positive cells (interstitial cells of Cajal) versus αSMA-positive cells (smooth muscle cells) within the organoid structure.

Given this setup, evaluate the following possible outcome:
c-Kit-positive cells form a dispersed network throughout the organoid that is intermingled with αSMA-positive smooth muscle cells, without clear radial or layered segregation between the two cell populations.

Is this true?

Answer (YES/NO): NO